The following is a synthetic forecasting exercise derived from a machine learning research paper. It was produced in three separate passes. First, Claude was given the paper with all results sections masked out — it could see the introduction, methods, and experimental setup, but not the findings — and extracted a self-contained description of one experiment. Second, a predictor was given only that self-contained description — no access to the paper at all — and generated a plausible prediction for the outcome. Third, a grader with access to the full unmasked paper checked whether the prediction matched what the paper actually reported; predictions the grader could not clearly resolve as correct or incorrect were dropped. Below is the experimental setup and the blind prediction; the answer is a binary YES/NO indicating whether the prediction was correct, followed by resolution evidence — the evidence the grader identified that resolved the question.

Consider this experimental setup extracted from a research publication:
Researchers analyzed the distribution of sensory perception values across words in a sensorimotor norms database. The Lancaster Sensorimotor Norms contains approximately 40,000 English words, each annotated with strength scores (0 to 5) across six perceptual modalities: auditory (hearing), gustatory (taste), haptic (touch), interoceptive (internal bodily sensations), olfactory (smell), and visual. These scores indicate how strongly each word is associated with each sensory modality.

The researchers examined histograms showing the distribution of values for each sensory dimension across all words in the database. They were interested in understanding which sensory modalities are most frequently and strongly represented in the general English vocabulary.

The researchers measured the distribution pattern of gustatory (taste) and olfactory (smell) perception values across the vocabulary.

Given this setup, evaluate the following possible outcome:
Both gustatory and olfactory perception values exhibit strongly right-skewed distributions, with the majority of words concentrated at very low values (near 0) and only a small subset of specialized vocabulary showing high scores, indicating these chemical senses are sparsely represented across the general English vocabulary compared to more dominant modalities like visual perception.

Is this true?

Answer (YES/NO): NO